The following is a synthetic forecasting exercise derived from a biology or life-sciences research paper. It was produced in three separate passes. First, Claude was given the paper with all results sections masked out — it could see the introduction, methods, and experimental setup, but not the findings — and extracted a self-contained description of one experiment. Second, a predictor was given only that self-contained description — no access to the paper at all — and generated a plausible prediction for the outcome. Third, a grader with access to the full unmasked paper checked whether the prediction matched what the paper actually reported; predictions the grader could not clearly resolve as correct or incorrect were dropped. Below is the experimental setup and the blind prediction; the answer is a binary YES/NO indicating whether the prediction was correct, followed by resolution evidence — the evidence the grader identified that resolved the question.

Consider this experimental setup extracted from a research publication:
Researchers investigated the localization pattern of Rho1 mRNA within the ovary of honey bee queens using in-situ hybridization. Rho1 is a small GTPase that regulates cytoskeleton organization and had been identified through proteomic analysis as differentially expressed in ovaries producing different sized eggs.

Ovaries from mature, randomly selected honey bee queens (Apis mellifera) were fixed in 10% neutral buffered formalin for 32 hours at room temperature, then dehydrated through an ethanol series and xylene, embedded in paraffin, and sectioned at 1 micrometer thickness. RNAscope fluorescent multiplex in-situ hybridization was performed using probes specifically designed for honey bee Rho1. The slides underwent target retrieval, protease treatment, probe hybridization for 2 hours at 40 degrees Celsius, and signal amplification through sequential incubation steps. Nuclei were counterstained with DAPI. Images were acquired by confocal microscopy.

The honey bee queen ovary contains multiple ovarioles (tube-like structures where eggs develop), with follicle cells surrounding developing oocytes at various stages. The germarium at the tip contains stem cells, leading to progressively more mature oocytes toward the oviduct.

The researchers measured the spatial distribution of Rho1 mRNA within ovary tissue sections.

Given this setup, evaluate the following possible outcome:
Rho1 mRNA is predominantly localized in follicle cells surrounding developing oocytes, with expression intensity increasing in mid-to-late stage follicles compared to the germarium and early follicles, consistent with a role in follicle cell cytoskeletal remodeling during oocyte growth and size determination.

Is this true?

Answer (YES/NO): NO